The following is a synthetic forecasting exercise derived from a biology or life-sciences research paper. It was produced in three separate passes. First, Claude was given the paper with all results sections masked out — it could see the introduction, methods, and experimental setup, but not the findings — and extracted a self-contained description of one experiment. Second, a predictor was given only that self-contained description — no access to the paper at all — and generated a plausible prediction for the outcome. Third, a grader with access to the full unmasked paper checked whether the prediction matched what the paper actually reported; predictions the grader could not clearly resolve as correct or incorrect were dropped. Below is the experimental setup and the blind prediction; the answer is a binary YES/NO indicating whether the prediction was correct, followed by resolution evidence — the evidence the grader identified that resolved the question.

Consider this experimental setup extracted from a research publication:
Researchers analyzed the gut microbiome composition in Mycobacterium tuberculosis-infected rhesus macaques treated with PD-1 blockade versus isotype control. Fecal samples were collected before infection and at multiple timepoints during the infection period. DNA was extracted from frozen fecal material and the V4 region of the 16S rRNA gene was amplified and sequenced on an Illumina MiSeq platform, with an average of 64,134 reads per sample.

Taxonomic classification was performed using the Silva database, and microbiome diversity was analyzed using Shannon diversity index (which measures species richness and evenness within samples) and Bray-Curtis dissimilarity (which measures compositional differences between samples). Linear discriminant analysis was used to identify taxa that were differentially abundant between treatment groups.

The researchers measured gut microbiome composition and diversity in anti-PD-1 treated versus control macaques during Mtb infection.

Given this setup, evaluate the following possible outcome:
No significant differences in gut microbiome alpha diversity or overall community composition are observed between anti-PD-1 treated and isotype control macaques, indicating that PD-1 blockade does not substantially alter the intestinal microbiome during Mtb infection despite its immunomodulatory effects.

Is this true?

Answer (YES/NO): YES